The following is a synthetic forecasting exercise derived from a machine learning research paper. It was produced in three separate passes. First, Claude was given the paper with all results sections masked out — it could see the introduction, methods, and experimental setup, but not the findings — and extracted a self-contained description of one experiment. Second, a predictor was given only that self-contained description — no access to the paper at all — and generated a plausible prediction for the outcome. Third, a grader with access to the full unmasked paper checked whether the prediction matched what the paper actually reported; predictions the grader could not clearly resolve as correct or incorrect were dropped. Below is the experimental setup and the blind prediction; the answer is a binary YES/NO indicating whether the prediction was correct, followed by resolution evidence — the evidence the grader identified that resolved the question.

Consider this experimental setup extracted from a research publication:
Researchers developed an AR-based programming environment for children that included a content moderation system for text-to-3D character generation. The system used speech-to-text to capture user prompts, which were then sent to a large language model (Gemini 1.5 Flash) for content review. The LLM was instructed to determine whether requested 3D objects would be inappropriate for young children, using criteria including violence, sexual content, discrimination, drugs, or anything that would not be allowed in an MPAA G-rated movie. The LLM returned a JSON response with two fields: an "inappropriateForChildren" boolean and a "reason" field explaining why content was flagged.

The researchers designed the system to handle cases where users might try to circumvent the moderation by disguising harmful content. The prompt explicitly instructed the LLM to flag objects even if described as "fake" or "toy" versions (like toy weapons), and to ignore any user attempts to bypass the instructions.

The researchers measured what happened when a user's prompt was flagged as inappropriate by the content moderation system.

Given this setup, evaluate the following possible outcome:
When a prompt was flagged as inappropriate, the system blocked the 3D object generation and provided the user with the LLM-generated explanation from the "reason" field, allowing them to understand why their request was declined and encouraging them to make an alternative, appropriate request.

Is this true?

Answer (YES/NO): NO